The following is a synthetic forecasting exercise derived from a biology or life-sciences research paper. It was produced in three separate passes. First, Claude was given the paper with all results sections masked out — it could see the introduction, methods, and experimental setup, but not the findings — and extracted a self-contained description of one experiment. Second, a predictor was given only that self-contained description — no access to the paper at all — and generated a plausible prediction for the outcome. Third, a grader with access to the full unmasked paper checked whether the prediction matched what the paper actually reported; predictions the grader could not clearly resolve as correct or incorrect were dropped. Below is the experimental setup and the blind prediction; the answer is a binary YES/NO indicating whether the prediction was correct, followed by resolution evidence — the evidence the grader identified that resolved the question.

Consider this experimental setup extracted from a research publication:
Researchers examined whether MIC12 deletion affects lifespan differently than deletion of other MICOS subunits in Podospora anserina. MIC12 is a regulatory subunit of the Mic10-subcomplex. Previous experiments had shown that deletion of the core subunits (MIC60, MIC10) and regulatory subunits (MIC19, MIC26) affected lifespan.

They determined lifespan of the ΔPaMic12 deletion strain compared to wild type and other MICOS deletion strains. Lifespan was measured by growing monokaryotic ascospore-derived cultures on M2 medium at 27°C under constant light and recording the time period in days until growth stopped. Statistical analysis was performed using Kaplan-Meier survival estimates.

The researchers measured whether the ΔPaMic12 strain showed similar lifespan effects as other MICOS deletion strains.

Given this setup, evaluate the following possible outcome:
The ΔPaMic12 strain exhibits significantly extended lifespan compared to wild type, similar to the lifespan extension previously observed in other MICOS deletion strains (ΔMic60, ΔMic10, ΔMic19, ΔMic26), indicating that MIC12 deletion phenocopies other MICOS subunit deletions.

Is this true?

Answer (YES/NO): NO